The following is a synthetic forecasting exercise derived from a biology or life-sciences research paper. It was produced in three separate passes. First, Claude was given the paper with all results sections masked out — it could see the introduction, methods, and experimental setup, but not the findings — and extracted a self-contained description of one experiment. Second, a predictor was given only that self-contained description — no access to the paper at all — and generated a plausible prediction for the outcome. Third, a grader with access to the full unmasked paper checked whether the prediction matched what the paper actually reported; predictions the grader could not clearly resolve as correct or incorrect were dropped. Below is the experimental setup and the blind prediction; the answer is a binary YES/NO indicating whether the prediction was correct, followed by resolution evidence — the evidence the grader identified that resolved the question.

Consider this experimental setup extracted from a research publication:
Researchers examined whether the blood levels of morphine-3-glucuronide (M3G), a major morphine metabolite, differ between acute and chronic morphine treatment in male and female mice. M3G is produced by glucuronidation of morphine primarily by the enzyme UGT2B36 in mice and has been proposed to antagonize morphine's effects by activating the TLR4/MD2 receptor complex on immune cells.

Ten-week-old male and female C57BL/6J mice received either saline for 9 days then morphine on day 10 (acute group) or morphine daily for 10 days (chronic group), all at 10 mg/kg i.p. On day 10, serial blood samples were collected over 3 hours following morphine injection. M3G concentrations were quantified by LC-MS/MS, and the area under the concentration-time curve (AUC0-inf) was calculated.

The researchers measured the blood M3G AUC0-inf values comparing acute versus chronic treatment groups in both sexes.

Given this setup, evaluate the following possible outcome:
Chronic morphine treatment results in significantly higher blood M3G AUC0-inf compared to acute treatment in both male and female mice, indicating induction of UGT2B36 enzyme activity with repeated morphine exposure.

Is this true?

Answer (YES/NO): NO